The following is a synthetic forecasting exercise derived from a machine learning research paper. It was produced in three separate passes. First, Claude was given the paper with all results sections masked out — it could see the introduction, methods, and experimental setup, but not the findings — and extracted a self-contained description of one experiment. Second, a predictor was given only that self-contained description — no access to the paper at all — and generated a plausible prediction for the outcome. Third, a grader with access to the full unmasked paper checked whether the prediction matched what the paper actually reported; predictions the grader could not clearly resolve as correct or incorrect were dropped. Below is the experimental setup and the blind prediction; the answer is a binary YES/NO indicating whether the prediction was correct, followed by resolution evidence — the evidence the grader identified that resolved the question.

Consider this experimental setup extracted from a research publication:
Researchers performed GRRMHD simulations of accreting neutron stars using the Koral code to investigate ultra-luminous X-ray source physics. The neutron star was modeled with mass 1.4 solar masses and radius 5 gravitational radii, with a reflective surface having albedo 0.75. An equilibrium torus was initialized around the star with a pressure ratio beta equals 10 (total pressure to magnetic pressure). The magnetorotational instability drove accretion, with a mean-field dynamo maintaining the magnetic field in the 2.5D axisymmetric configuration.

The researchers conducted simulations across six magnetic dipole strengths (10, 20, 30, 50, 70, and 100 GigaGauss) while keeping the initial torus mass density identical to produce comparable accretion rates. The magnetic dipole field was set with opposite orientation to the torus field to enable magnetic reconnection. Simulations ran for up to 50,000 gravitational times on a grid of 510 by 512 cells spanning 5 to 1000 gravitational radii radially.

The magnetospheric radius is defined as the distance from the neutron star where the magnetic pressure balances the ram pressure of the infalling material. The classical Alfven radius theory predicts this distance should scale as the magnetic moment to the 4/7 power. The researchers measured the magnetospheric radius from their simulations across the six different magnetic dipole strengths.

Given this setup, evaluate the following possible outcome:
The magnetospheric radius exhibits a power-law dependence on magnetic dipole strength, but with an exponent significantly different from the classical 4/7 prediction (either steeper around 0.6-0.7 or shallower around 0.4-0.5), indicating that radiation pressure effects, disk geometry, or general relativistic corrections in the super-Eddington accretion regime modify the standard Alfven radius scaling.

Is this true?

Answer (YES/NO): NO